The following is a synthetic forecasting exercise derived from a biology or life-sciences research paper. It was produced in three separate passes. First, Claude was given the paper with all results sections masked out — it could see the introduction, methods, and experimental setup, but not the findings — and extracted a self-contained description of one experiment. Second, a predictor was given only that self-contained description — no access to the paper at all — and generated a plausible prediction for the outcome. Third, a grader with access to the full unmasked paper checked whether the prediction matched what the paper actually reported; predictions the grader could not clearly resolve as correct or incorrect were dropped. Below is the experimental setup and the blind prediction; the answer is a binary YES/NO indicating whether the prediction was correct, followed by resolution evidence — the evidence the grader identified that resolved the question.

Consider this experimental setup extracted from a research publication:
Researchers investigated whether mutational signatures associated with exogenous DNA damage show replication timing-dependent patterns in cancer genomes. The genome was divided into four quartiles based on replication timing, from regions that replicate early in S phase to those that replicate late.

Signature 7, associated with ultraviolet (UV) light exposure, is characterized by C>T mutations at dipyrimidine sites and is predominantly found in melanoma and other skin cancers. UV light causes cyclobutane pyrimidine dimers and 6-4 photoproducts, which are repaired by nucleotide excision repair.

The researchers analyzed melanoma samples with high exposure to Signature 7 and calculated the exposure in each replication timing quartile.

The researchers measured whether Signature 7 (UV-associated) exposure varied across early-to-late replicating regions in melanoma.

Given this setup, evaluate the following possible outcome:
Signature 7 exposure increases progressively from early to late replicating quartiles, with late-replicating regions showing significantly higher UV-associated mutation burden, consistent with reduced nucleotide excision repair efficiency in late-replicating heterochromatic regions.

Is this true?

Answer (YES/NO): YES